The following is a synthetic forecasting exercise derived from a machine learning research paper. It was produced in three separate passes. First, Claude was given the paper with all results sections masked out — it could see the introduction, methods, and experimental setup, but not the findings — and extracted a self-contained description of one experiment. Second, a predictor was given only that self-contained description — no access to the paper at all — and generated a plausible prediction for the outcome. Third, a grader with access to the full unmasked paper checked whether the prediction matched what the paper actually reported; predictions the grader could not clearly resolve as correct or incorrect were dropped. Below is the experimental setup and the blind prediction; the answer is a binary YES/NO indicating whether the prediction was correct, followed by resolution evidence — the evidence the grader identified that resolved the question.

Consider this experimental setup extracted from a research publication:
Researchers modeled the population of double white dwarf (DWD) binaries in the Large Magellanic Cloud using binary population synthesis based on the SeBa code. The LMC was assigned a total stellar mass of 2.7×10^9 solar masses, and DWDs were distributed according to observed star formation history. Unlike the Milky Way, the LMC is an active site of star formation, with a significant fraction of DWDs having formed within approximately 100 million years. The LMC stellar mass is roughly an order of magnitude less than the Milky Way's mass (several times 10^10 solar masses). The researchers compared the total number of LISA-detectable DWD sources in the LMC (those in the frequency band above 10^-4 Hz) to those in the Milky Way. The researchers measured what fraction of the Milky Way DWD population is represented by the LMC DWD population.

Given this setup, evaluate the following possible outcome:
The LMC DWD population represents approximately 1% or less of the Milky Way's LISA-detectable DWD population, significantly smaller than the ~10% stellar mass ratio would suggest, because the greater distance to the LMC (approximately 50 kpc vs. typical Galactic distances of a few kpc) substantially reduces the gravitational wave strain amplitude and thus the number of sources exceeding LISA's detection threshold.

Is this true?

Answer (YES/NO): NO